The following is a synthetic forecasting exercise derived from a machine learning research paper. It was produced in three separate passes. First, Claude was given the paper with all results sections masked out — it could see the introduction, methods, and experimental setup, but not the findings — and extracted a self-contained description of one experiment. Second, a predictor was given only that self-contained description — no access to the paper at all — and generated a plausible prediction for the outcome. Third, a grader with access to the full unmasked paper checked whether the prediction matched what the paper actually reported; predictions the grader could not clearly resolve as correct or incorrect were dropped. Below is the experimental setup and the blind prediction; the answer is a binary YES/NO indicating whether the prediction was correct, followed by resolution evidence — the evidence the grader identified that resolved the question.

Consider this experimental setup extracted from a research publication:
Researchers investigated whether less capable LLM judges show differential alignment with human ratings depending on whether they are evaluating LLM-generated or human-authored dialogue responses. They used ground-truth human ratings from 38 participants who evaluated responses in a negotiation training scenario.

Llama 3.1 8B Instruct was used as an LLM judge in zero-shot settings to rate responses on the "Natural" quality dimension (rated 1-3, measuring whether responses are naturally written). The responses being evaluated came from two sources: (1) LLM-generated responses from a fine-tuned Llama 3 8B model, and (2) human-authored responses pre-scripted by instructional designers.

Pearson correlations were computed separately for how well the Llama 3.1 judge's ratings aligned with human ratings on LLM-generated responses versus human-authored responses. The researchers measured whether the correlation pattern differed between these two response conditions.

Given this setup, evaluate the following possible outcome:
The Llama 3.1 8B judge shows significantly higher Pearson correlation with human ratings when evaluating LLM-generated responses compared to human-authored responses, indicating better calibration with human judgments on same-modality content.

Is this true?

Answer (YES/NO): YES